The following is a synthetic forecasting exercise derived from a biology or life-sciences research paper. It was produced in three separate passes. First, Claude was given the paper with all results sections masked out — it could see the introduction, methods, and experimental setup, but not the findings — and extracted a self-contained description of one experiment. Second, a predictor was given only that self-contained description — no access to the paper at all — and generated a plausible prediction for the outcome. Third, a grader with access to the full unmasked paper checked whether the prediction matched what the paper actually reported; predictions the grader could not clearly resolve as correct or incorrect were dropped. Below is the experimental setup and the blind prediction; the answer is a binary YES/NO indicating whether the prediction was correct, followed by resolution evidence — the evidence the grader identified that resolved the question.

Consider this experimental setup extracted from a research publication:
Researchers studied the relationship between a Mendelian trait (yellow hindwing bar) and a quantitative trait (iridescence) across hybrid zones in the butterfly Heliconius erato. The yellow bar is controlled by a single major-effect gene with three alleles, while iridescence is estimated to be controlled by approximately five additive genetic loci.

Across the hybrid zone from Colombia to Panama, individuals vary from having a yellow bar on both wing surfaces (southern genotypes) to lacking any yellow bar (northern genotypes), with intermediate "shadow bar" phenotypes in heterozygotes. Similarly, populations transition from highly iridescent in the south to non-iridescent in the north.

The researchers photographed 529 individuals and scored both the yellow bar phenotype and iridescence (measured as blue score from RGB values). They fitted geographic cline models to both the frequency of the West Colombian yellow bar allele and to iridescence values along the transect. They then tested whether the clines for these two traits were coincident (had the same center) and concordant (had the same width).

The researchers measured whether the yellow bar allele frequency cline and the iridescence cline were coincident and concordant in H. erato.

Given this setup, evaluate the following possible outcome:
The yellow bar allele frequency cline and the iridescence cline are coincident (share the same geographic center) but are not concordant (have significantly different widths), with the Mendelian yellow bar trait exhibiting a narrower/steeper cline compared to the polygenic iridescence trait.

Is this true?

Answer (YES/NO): NO